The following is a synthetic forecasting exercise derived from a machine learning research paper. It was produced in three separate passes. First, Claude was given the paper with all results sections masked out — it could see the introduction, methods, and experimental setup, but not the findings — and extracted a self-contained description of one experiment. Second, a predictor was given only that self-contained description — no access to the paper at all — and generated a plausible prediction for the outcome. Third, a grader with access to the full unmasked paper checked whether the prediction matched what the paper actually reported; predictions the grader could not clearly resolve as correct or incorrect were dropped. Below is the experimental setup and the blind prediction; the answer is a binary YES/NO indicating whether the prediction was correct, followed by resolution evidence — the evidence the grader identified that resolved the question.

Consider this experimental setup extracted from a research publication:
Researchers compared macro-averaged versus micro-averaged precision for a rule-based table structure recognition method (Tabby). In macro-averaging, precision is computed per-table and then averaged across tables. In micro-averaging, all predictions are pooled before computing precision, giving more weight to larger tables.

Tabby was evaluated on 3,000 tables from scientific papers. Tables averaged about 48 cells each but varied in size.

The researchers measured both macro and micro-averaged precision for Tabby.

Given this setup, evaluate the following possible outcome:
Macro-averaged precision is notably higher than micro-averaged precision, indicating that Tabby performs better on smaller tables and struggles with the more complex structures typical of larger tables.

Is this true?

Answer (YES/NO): NO